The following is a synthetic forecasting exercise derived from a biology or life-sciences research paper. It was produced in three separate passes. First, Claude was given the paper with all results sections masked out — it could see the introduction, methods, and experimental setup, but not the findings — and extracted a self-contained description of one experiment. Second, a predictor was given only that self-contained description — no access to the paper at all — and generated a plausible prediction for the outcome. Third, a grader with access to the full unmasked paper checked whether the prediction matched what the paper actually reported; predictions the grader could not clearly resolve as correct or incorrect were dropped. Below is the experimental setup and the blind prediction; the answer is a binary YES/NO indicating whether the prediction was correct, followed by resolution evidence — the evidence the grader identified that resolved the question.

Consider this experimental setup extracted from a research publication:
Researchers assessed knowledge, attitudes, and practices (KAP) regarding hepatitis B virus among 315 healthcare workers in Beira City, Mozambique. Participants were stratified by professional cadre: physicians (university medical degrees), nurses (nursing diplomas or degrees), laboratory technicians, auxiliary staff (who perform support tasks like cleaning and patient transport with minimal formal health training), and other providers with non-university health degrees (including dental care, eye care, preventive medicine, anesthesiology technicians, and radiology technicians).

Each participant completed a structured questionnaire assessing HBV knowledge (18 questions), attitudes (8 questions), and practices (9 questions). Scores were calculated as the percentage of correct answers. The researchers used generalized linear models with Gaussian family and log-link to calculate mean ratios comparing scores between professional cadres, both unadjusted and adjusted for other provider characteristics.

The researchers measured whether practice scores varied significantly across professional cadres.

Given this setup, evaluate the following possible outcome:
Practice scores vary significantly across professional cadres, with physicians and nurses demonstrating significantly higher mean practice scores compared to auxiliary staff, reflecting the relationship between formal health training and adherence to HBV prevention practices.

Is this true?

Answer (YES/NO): NO